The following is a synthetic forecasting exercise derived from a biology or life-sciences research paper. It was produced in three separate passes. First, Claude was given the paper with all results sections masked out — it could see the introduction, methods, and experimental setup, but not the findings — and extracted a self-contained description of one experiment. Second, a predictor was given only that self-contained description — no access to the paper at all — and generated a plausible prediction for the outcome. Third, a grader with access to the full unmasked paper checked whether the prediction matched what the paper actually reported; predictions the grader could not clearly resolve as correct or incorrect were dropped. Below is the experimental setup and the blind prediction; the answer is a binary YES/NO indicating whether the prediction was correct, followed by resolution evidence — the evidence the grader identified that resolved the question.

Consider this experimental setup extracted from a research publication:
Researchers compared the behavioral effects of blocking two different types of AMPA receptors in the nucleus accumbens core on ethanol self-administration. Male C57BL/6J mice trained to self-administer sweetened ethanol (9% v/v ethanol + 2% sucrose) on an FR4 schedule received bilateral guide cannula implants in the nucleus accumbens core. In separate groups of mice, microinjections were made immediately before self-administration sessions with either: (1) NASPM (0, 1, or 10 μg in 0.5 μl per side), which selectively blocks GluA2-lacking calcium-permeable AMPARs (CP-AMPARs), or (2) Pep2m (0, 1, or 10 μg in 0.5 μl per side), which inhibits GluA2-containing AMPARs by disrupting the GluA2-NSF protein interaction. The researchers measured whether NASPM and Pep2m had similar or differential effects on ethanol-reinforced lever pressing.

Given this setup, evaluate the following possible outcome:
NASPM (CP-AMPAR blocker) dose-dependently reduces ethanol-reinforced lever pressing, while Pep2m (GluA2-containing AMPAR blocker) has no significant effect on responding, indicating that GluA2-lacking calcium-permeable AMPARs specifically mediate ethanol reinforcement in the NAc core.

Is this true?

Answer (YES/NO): NO